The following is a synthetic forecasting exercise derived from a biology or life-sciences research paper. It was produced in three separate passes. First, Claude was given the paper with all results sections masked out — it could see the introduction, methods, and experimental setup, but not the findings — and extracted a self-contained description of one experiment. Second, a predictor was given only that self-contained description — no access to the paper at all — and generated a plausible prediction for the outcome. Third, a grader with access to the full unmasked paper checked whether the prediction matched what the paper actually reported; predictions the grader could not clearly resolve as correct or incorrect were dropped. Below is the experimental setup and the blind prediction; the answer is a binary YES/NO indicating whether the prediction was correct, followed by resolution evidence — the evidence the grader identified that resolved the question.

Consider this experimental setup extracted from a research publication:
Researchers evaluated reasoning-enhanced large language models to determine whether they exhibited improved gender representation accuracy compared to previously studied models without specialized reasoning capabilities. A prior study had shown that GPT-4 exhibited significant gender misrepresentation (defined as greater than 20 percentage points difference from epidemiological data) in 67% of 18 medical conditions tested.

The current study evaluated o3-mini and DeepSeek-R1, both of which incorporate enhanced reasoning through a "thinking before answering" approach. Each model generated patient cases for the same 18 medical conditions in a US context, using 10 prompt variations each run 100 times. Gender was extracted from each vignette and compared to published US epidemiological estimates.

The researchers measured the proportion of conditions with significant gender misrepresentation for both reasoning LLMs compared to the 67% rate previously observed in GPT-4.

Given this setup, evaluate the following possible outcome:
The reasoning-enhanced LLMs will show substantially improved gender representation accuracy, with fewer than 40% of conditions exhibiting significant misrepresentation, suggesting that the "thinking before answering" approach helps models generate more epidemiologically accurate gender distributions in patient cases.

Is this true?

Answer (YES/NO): NO